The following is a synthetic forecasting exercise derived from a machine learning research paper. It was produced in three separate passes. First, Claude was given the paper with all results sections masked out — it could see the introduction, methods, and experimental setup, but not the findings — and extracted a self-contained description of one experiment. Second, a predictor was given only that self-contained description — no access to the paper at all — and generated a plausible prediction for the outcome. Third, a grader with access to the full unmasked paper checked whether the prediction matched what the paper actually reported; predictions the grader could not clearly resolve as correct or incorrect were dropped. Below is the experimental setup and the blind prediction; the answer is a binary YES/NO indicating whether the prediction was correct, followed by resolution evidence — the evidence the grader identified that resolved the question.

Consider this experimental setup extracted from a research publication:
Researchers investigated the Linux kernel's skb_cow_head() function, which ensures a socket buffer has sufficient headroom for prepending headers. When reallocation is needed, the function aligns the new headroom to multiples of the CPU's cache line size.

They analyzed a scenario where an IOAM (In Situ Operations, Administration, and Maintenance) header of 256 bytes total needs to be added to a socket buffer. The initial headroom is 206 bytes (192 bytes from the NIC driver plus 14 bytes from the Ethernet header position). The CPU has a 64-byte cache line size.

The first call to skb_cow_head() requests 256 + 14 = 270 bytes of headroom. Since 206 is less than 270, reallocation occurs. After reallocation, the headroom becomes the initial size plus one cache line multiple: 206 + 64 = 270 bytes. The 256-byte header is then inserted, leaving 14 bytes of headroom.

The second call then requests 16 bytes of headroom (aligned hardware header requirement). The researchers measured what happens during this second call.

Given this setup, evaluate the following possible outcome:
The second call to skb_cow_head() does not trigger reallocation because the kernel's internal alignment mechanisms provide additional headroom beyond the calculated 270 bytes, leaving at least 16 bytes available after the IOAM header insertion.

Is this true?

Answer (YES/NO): NO